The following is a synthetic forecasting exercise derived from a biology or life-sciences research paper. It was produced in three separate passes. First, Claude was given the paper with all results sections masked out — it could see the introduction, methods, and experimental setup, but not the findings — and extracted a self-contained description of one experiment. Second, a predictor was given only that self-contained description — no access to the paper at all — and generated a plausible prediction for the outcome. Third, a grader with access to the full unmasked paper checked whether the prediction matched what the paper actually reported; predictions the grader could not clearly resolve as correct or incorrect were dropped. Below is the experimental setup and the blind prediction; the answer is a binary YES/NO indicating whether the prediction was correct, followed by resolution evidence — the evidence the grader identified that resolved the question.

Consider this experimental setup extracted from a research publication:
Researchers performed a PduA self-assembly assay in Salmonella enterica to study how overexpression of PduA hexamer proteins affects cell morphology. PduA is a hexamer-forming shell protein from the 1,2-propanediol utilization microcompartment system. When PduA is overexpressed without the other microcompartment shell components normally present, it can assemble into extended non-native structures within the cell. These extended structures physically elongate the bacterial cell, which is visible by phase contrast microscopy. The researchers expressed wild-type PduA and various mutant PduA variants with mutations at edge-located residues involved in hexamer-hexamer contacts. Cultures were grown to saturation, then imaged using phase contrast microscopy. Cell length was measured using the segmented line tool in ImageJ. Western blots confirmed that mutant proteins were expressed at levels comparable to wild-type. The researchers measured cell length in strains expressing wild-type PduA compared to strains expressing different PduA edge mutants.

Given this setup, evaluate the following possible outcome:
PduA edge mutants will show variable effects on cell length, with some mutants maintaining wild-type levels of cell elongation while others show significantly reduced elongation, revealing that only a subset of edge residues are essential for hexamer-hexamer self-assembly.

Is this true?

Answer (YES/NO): YES